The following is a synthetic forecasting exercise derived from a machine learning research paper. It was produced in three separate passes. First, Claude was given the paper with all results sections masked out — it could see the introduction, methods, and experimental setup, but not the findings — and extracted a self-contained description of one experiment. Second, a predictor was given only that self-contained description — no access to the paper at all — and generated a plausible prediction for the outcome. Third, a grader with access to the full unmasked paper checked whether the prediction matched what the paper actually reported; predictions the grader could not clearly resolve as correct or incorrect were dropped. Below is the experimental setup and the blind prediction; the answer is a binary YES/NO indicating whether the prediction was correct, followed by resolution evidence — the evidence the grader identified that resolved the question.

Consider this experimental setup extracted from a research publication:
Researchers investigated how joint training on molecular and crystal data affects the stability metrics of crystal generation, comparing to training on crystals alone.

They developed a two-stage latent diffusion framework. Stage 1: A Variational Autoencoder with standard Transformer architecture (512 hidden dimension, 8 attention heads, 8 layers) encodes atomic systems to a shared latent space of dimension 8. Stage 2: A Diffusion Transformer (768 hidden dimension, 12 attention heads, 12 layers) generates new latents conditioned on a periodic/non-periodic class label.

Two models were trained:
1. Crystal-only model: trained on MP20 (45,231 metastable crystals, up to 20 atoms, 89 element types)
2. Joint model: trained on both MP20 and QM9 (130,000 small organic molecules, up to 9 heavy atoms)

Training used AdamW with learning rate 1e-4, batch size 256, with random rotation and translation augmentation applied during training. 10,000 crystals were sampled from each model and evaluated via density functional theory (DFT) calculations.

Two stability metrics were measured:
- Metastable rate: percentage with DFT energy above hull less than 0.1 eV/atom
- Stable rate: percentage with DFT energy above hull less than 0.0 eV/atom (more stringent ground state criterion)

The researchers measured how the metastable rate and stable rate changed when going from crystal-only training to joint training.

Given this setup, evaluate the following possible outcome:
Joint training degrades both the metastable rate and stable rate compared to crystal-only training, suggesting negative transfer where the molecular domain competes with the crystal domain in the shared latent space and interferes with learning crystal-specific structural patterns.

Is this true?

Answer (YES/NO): NO